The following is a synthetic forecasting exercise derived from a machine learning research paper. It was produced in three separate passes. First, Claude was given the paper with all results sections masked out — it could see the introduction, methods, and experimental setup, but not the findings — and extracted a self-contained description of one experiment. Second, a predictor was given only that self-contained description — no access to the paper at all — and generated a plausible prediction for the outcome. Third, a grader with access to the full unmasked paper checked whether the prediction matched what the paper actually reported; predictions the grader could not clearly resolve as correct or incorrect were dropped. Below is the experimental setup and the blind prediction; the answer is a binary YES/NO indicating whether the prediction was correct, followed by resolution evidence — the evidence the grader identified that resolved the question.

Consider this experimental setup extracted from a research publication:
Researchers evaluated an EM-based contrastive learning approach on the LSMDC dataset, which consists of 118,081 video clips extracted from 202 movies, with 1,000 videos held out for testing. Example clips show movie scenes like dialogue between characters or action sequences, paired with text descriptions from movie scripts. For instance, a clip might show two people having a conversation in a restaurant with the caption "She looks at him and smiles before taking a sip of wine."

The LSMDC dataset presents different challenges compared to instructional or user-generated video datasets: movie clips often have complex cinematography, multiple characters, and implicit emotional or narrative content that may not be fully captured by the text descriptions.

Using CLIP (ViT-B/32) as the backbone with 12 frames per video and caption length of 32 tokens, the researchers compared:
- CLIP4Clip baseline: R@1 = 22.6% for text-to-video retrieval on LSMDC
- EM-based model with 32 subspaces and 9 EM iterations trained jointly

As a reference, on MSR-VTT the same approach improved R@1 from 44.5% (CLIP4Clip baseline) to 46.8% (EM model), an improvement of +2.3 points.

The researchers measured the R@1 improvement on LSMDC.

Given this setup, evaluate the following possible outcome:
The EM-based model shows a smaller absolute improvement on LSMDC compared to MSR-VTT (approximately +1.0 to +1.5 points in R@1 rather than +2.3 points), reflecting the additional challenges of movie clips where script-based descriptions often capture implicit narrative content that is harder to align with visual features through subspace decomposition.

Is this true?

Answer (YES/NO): YES